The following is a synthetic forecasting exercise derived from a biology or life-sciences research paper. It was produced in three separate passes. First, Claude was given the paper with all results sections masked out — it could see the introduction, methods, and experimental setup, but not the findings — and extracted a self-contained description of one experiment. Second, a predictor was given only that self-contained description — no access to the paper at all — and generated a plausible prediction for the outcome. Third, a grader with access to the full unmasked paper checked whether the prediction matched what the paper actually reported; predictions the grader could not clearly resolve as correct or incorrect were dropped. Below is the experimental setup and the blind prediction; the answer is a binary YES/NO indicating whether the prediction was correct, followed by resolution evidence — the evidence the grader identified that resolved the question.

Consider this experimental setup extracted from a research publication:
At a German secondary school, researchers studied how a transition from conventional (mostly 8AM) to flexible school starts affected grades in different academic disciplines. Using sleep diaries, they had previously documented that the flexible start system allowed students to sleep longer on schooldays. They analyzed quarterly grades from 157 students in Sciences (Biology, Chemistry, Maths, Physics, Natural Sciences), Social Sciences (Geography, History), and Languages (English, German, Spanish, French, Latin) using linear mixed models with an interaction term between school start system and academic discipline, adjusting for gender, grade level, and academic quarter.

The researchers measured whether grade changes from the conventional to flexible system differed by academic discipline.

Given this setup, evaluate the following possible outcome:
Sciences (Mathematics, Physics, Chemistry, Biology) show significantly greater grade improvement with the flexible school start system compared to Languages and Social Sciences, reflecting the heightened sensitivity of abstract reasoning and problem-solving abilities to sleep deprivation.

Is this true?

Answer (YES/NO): NO